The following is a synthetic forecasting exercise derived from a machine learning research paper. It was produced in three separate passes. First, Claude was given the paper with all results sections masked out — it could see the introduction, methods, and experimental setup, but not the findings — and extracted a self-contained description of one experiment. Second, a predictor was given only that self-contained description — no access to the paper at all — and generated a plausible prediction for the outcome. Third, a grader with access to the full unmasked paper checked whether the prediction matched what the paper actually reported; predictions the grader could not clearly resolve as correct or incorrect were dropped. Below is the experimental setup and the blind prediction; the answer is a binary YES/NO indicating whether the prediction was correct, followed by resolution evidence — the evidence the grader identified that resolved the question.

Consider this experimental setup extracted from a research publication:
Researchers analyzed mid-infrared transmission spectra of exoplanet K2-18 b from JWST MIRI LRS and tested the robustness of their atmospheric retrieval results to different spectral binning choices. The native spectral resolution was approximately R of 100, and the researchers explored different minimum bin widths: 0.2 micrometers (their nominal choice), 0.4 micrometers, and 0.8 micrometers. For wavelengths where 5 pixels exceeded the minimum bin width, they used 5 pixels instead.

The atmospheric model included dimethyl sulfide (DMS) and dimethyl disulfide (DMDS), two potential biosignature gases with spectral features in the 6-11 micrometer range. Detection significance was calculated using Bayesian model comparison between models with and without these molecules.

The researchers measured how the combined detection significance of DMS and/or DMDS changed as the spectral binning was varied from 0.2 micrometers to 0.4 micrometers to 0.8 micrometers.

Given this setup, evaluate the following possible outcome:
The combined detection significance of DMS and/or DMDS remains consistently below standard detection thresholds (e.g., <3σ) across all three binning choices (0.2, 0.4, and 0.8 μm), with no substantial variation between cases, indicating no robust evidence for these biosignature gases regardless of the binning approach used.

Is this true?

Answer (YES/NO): NO